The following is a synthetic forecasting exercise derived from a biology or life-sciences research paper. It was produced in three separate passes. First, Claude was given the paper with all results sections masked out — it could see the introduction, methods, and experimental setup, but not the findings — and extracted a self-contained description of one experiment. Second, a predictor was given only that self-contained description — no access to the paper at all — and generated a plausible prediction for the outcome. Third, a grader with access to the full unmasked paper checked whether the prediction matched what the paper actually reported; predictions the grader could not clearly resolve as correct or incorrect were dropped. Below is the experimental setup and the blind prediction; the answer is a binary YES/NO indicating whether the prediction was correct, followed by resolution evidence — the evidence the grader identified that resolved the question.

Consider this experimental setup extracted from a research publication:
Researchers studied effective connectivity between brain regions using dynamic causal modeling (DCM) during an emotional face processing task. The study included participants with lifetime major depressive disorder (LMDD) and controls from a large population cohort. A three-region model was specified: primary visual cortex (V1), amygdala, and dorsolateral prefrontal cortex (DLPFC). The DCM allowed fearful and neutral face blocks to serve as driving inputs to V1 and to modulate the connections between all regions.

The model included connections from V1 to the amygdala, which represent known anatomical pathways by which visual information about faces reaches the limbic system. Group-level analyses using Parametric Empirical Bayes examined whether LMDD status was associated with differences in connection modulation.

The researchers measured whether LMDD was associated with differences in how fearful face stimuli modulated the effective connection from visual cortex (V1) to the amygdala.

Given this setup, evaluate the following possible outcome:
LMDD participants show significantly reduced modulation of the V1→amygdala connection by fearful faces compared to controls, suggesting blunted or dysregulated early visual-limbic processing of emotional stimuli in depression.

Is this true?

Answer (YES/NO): NO